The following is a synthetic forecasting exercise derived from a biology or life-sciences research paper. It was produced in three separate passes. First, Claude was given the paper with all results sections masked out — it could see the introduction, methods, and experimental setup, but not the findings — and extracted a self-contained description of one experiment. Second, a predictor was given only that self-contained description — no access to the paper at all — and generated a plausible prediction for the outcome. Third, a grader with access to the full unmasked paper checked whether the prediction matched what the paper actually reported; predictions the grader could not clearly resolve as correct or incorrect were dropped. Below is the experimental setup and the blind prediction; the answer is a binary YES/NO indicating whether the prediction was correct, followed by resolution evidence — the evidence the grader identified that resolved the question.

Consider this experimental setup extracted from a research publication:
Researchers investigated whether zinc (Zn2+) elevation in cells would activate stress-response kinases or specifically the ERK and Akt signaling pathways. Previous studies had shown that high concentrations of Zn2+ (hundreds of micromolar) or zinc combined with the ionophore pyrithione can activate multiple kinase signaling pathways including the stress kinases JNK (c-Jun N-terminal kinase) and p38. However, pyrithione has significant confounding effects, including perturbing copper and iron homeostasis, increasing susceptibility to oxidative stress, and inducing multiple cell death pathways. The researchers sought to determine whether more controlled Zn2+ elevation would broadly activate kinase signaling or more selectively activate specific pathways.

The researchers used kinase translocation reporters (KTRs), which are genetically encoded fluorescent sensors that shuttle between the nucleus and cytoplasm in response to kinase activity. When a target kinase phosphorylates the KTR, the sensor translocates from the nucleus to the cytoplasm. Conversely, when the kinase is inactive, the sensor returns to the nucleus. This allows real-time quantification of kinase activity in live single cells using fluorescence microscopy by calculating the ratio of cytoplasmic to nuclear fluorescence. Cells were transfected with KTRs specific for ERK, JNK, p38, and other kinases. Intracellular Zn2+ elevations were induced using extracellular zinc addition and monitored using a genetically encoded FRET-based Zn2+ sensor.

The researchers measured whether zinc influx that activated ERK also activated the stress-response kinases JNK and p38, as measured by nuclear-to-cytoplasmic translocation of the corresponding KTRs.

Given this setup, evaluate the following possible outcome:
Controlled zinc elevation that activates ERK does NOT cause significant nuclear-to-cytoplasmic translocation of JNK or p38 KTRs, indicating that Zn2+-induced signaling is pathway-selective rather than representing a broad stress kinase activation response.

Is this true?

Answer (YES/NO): YES